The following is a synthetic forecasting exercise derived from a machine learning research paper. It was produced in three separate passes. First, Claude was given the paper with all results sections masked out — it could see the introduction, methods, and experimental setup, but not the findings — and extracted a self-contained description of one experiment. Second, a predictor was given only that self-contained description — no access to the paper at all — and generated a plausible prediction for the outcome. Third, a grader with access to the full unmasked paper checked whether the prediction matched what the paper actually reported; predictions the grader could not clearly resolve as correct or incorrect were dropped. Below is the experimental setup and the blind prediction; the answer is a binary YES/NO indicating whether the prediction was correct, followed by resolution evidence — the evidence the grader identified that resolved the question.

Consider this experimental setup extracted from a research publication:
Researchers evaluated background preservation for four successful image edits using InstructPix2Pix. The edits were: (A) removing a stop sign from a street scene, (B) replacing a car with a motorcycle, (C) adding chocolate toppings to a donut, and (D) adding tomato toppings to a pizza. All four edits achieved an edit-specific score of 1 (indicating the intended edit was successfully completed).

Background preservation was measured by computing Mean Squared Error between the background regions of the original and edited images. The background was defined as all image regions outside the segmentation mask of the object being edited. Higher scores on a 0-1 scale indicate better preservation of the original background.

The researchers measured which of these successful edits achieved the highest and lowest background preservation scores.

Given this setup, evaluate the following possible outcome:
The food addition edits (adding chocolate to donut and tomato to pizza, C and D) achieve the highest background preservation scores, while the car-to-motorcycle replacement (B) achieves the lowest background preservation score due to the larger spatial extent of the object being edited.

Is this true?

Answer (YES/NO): NO